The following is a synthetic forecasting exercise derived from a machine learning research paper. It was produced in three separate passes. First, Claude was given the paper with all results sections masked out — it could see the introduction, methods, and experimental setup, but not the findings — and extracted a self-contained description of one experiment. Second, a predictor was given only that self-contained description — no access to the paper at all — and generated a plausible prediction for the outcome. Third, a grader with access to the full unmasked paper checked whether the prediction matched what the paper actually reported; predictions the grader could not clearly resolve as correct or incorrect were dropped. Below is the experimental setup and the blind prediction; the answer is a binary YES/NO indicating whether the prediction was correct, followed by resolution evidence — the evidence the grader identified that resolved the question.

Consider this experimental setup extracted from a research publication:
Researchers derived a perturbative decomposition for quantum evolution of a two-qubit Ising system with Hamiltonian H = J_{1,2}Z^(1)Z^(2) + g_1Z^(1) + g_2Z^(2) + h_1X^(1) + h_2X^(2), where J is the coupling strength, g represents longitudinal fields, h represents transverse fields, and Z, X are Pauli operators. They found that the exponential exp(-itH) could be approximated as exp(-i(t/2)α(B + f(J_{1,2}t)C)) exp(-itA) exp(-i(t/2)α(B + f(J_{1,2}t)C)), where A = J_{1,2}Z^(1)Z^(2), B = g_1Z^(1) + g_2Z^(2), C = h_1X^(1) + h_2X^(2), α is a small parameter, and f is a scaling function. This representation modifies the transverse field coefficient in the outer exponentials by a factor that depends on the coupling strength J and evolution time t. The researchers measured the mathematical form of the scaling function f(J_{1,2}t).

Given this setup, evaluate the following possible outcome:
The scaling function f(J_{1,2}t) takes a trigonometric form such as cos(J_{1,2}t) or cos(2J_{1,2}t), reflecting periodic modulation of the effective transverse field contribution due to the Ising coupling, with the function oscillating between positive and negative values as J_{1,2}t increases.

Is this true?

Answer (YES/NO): NO